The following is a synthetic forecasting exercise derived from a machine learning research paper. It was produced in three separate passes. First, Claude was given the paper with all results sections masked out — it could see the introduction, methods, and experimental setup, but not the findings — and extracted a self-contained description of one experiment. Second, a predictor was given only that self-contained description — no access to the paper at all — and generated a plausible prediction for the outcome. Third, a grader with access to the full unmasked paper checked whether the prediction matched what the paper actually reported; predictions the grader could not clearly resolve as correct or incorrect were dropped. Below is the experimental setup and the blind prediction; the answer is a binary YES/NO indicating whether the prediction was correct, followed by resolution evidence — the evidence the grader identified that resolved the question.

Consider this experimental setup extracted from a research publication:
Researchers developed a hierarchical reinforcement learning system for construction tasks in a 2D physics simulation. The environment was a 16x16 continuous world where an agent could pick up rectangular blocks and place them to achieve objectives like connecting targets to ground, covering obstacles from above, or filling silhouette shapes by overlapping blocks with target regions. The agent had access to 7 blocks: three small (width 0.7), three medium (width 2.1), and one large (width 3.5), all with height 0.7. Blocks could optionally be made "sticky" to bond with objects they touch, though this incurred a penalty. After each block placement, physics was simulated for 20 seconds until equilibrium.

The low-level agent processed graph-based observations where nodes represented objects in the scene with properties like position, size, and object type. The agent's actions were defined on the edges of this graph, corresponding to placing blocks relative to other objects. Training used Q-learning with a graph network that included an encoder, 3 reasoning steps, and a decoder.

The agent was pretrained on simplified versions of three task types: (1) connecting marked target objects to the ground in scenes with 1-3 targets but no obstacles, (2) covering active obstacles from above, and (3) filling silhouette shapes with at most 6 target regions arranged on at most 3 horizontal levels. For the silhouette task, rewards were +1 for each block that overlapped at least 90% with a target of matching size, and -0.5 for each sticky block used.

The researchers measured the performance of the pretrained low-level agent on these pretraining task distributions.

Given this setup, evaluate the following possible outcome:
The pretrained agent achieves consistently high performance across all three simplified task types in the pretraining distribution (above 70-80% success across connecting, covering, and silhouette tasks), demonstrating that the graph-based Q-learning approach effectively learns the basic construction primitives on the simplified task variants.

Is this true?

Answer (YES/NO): YES